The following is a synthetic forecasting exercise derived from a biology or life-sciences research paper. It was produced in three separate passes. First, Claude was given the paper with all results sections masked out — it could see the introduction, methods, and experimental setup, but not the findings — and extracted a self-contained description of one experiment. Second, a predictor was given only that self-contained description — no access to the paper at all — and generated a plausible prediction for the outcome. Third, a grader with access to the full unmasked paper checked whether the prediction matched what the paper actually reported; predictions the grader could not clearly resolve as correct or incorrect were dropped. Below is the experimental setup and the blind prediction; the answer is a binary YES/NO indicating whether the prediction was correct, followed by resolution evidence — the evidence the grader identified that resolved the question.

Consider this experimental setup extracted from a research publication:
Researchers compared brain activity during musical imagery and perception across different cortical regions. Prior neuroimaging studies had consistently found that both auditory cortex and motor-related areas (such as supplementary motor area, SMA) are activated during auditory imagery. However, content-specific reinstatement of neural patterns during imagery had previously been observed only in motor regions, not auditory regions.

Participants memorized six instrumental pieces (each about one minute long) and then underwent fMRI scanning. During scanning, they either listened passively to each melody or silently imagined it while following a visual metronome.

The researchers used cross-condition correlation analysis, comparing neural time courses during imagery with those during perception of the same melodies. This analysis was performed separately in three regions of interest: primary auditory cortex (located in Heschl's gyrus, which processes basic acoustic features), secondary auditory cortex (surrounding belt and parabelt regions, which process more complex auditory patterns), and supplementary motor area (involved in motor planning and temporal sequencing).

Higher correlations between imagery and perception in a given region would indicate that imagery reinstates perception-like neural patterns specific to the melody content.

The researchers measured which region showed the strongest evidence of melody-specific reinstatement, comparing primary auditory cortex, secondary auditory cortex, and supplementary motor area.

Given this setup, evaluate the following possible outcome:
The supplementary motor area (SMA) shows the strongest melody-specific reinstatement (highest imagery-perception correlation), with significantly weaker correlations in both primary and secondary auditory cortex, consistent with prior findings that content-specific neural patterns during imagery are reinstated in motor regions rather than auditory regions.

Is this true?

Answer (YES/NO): NO